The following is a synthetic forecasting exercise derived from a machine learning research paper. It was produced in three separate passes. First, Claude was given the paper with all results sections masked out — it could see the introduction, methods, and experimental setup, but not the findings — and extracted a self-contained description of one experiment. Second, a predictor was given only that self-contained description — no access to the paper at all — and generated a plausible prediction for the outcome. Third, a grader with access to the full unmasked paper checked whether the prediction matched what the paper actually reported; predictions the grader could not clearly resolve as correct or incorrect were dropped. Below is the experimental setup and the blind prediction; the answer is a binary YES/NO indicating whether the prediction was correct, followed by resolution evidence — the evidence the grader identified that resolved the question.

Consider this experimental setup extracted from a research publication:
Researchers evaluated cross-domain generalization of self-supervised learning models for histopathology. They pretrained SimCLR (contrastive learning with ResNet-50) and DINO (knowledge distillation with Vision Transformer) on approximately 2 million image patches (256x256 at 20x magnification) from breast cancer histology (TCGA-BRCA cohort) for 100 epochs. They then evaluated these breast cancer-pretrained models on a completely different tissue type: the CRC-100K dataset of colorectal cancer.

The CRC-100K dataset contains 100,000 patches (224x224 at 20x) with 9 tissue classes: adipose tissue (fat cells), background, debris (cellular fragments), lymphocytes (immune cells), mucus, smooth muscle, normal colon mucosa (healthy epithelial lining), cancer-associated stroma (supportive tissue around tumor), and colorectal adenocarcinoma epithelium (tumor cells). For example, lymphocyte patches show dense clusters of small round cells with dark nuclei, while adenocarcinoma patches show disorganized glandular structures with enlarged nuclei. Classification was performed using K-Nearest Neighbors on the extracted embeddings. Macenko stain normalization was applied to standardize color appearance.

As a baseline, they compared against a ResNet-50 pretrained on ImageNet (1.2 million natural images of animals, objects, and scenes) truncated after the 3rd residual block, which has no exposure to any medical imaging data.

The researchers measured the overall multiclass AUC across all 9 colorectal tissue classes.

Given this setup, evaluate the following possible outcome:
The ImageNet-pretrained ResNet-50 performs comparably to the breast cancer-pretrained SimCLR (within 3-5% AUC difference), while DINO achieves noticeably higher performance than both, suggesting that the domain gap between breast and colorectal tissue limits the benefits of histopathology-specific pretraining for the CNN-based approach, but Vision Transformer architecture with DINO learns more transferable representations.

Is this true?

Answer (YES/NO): NO